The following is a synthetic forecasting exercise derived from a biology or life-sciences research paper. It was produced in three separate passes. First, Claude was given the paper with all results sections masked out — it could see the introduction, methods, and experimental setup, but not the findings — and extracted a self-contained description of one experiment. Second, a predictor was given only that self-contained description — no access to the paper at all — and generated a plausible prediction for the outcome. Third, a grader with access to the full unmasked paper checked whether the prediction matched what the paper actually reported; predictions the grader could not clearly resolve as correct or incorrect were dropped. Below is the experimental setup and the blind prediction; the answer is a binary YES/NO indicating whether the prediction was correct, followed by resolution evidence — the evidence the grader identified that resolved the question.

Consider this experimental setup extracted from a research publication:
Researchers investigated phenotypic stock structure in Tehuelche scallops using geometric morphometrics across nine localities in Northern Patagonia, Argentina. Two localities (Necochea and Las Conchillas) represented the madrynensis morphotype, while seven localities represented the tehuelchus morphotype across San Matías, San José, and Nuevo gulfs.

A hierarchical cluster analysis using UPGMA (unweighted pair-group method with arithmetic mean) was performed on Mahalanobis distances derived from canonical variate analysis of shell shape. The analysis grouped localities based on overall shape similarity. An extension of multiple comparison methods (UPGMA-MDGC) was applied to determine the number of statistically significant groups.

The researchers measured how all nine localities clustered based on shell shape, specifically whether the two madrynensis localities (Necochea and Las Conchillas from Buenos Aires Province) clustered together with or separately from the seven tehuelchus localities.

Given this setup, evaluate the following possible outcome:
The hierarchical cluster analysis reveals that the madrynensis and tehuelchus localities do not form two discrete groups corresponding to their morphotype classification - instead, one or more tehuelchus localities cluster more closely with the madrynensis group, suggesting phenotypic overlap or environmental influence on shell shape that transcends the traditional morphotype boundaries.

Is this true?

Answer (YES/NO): NO